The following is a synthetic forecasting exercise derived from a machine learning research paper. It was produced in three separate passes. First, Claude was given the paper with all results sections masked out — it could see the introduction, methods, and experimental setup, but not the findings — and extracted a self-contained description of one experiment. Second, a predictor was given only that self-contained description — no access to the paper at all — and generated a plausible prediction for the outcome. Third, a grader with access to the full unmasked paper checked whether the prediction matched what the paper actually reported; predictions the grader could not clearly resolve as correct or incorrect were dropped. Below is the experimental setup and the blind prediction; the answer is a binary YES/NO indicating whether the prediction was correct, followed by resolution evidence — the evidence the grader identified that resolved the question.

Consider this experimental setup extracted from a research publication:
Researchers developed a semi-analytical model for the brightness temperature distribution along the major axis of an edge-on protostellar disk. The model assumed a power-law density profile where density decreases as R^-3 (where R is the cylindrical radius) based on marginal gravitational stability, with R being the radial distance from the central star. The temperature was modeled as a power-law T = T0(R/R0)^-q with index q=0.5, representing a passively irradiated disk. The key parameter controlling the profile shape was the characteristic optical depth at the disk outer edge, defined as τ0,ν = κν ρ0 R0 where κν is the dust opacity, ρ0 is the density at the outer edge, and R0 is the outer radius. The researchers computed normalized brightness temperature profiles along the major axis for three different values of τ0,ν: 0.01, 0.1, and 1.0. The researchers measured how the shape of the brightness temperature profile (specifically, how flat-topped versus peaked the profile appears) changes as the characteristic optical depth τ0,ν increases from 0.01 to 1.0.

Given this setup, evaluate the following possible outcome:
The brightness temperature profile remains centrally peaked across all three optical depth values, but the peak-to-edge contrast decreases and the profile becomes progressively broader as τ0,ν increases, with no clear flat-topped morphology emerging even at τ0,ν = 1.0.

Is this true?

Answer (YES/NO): NO